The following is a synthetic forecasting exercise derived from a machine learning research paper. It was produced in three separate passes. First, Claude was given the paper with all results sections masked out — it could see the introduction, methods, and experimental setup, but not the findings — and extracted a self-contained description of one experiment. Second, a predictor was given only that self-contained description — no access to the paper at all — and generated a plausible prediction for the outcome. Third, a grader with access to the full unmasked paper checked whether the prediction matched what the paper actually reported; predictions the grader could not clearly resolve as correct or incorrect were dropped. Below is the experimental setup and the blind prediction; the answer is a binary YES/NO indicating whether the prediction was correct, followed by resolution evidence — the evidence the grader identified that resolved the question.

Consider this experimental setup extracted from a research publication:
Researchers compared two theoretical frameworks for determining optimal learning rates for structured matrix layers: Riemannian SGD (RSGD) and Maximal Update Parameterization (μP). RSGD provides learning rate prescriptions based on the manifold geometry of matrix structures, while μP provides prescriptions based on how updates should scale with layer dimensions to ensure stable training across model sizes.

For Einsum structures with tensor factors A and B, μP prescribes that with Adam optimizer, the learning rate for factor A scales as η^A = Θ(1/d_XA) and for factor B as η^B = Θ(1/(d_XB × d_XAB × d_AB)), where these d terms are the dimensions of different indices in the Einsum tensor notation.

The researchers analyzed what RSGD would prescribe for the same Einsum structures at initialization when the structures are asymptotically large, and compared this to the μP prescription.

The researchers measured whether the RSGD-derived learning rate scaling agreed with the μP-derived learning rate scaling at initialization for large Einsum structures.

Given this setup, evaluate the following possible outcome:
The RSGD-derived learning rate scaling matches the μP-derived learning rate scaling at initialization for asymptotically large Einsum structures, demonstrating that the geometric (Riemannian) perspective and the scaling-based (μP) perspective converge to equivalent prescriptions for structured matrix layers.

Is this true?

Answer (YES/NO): NO